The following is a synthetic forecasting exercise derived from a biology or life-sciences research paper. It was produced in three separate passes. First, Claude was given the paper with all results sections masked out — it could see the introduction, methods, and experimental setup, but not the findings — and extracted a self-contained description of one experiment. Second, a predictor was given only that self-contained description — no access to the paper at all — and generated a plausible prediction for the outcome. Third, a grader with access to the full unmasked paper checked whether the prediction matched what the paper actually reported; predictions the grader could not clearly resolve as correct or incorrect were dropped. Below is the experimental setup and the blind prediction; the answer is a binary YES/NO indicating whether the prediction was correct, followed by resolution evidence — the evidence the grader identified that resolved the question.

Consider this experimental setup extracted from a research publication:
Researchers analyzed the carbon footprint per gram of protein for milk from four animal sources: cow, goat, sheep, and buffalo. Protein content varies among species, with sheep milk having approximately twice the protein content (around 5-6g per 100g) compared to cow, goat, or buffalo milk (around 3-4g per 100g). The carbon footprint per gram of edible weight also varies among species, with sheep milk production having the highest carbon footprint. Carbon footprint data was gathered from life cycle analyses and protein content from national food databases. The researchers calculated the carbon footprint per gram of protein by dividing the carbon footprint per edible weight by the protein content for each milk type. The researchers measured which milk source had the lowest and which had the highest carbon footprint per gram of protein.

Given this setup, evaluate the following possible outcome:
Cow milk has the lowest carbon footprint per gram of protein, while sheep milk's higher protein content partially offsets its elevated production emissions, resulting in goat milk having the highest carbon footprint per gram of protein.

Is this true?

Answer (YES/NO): NO